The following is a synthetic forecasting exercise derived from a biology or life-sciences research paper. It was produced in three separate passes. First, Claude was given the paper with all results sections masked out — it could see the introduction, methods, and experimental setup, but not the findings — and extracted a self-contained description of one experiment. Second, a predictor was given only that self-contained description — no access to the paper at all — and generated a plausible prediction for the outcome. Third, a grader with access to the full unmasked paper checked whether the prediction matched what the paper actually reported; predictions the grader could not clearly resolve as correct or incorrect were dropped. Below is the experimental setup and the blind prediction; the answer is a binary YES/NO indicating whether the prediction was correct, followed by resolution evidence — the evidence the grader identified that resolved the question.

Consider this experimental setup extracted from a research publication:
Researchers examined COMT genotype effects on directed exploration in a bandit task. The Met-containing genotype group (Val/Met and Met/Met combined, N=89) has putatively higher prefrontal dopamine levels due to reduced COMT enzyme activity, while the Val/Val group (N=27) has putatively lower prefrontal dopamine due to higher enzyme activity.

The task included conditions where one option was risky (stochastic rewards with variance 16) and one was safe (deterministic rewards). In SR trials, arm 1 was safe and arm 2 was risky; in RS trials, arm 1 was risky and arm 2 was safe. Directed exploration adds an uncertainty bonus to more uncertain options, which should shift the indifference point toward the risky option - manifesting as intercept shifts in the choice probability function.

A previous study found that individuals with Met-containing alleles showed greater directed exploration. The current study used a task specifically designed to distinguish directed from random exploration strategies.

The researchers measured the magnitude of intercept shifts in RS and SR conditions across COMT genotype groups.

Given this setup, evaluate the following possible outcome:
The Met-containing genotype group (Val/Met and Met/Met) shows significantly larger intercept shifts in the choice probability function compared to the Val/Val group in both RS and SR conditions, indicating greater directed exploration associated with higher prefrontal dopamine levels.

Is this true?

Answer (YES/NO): YES